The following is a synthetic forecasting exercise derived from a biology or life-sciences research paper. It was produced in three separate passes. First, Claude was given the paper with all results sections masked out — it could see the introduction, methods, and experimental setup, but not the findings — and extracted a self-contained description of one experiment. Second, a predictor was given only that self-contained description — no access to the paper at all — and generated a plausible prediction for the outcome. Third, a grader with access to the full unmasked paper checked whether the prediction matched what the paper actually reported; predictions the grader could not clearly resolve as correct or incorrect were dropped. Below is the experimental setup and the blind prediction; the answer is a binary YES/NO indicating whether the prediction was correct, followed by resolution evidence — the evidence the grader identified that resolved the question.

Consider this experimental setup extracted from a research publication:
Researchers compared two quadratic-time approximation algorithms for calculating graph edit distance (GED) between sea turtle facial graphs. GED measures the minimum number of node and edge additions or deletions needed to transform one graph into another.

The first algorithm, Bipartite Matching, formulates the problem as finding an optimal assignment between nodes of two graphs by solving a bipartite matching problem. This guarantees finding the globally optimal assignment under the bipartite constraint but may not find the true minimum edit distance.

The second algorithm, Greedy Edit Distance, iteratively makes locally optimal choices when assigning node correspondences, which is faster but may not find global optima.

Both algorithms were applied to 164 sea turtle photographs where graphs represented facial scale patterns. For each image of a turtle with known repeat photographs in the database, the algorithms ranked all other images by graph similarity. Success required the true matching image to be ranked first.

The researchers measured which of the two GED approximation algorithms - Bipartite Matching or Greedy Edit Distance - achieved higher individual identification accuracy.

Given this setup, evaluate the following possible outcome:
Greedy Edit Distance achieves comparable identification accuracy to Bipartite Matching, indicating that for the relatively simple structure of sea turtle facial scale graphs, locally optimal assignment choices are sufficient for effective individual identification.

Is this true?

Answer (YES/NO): NO